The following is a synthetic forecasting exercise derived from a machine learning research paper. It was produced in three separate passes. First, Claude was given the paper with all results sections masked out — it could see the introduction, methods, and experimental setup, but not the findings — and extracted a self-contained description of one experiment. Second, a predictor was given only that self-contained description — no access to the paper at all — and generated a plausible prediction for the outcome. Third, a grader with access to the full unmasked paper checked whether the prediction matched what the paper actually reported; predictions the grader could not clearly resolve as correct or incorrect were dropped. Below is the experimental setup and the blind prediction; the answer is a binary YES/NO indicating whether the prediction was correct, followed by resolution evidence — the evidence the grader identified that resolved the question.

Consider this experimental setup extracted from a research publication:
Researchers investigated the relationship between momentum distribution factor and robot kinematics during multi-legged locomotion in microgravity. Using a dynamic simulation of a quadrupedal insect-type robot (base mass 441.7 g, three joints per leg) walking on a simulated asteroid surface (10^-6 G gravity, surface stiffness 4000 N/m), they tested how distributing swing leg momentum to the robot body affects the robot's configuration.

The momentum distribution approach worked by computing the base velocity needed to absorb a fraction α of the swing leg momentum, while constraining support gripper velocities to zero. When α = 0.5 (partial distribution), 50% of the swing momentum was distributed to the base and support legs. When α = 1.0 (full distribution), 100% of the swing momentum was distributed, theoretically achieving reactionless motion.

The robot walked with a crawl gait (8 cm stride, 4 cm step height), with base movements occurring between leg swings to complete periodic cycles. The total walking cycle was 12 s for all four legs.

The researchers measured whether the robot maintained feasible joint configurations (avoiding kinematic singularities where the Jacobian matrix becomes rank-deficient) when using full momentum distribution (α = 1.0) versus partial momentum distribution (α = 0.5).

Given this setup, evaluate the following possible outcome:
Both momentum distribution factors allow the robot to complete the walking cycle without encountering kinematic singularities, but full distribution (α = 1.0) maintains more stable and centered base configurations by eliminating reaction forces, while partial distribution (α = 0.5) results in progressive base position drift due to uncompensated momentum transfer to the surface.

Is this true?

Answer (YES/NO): NO